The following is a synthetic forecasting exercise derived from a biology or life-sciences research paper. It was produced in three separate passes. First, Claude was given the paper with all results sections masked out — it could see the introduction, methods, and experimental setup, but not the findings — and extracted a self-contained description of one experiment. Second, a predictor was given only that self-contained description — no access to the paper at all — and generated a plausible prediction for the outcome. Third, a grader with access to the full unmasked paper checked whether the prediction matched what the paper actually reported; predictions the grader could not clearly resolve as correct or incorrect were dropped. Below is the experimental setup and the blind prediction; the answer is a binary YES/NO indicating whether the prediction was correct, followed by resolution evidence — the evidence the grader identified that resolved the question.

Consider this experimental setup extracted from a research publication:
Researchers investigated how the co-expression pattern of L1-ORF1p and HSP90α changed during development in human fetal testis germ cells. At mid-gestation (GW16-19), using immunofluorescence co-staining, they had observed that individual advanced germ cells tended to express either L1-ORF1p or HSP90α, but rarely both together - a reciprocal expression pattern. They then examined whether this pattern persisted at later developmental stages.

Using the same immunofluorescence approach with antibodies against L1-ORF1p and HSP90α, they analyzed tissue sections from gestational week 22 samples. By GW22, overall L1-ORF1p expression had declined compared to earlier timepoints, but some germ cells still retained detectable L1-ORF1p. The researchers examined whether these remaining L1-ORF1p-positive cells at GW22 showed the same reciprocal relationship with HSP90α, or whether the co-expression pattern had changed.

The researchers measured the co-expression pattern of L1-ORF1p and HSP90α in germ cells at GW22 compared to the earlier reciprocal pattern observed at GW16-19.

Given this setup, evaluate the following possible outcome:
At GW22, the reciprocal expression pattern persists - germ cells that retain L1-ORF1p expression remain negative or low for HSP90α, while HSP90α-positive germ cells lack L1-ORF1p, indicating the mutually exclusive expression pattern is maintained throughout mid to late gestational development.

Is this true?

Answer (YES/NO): NO